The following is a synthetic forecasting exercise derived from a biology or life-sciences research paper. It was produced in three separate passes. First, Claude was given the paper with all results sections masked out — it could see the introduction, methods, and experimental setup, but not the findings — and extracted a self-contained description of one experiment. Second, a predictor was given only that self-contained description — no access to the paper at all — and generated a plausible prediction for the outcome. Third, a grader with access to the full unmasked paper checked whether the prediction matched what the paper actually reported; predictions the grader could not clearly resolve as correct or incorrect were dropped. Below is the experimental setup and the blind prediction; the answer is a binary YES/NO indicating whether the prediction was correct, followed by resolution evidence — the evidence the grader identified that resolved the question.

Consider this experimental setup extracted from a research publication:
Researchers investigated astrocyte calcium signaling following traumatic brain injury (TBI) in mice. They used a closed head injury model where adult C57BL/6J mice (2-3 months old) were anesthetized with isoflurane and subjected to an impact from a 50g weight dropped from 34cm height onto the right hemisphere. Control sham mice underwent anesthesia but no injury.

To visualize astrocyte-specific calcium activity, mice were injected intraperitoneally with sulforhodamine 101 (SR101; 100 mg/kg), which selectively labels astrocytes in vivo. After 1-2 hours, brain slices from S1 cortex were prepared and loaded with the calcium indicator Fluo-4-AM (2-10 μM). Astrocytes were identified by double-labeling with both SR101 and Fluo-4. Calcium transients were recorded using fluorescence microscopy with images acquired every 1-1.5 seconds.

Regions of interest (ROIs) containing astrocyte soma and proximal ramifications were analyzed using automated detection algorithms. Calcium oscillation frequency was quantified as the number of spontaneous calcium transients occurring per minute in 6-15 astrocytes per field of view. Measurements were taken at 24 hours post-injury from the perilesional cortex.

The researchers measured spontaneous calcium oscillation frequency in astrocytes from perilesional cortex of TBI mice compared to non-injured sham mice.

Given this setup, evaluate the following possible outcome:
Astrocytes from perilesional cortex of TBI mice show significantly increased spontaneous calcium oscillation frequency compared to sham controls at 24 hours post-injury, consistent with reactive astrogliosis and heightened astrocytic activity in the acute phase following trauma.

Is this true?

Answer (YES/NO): NO